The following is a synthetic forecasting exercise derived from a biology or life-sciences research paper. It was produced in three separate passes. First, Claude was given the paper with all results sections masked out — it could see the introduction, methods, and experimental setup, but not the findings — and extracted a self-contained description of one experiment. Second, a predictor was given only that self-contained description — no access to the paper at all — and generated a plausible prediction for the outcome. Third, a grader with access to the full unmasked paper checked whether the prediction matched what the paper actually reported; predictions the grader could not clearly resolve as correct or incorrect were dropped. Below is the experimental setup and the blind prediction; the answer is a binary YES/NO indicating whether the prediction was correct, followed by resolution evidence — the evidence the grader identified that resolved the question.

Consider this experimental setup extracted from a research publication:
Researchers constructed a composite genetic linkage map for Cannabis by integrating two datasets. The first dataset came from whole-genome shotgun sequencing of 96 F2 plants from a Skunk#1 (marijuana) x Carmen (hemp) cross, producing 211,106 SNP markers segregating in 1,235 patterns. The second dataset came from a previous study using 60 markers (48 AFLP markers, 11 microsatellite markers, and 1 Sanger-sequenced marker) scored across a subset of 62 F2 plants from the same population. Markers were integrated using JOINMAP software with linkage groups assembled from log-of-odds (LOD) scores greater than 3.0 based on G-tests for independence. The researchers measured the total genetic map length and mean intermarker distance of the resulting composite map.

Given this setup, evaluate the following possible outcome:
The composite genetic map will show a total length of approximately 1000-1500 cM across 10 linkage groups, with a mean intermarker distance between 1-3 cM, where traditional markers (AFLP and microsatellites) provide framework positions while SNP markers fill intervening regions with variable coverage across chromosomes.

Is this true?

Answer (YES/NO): NO